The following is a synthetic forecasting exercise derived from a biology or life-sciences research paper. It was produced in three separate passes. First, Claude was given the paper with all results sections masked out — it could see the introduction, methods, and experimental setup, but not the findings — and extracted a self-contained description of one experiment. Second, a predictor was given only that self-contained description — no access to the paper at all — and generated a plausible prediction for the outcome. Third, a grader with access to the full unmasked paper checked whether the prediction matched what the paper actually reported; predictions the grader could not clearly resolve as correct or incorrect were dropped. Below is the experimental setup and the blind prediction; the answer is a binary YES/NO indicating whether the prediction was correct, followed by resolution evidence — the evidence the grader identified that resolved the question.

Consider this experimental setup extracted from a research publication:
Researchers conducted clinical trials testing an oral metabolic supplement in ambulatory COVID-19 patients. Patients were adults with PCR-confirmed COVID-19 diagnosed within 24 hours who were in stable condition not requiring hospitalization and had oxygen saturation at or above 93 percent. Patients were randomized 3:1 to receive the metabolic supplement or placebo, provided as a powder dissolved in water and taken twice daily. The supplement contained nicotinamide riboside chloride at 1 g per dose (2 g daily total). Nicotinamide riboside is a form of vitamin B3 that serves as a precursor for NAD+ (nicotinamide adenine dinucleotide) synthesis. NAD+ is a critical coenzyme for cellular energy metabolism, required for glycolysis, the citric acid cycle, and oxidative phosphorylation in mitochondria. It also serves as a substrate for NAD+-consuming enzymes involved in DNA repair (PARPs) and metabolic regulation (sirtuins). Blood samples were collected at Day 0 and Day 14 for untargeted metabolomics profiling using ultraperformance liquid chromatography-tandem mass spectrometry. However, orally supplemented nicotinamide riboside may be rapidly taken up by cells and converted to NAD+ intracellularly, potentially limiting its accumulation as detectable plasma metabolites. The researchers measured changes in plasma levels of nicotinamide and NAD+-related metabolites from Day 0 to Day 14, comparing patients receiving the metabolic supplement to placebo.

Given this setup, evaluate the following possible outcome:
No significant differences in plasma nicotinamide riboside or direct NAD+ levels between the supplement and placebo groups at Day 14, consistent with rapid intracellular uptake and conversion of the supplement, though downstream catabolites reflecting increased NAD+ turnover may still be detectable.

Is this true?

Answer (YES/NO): NO